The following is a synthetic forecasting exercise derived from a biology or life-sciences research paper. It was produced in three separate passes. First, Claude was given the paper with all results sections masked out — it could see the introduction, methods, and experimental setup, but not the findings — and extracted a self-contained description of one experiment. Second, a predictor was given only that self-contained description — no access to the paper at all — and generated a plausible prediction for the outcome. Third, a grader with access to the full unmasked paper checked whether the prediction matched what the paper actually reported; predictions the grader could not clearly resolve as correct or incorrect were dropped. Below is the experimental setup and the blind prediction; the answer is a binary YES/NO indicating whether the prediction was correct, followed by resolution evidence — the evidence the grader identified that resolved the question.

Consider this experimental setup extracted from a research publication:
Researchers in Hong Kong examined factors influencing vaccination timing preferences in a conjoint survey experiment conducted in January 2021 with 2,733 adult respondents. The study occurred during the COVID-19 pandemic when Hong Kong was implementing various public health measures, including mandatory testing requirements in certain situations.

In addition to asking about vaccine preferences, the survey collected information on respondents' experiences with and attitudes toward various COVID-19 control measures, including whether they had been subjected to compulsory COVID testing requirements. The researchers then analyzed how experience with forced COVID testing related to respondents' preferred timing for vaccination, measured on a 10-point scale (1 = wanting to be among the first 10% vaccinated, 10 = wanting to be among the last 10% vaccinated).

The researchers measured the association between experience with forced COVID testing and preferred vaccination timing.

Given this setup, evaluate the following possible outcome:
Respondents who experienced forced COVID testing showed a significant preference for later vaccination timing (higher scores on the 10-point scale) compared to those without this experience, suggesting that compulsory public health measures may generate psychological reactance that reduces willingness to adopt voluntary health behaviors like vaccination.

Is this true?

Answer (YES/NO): YES